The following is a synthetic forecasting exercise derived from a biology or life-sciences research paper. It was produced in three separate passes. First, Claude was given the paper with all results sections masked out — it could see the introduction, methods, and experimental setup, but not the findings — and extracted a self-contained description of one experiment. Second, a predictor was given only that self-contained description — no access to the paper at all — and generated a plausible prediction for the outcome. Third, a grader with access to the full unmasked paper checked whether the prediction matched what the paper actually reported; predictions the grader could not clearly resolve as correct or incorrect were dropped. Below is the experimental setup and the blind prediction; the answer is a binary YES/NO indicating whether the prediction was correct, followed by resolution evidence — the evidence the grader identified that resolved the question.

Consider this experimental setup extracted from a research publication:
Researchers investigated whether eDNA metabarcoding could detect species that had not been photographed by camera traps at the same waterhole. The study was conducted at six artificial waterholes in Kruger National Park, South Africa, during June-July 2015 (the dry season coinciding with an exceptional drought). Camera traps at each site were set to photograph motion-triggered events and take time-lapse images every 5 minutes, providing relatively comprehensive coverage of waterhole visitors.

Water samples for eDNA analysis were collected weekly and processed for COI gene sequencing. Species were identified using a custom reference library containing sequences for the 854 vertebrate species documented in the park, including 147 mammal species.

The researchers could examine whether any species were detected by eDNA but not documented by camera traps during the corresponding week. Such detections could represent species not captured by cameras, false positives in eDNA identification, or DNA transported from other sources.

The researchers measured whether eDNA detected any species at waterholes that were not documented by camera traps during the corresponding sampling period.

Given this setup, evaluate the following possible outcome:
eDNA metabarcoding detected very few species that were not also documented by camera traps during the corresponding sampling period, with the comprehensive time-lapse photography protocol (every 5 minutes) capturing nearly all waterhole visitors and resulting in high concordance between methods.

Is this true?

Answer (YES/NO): YES